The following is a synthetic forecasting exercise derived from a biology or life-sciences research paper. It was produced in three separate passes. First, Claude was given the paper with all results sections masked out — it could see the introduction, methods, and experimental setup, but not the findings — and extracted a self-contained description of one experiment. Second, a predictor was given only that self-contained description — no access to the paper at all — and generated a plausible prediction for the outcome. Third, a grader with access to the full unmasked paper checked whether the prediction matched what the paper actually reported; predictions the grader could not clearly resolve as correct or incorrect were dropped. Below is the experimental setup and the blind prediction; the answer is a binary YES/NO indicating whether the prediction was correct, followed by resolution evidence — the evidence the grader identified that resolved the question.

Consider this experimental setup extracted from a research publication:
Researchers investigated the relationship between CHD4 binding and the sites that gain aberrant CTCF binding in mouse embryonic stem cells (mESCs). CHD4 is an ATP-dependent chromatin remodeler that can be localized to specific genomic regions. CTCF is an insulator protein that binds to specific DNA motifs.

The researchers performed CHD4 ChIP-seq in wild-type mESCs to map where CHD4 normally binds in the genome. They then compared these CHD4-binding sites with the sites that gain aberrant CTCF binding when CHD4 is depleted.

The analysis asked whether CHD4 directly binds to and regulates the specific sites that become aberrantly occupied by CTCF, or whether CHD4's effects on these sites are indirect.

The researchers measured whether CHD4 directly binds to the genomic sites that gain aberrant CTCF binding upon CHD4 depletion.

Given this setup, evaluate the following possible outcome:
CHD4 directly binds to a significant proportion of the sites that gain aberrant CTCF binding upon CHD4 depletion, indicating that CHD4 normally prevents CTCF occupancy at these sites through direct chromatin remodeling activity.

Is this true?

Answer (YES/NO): YES